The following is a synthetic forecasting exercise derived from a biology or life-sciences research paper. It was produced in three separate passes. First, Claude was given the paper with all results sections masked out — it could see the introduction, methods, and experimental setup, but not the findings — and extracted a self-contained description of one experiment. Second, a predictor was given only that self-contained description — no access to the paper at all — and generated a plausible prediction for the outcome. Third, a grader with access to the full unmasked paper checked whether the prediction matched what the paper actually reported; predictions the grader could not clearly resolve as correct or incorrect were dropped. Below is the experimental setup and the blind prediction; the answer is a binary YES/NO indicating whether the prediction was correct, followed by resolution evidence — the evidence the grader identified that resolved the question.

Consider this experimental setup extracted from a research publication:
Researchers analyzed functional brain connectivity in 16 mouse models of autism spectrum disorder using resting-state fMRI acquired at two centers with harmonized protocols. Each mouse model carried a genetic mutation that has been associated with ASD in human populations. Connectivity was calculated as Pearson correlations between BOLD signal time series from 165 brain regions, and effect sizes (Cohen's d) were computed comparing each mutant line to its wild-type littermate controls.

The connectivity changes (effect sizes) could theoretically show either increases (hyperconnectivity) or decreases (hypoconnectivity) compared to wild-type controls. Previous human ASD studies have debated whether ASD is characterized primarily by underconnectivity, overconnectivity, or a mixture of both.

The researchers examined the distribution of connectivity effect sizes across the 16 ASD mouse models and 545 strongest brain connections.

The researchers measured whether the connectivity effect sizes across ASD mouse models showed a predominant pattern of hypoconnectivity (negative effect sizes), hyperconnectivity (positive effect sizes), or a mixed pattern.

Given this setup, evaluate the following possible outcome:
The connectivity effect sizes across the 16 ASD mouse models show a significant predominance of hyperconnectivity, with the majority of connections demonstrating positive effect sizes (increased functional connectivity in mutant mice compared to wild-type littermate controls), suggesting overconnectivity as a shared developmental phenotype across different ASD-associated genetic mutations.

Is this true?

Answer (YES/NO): NO